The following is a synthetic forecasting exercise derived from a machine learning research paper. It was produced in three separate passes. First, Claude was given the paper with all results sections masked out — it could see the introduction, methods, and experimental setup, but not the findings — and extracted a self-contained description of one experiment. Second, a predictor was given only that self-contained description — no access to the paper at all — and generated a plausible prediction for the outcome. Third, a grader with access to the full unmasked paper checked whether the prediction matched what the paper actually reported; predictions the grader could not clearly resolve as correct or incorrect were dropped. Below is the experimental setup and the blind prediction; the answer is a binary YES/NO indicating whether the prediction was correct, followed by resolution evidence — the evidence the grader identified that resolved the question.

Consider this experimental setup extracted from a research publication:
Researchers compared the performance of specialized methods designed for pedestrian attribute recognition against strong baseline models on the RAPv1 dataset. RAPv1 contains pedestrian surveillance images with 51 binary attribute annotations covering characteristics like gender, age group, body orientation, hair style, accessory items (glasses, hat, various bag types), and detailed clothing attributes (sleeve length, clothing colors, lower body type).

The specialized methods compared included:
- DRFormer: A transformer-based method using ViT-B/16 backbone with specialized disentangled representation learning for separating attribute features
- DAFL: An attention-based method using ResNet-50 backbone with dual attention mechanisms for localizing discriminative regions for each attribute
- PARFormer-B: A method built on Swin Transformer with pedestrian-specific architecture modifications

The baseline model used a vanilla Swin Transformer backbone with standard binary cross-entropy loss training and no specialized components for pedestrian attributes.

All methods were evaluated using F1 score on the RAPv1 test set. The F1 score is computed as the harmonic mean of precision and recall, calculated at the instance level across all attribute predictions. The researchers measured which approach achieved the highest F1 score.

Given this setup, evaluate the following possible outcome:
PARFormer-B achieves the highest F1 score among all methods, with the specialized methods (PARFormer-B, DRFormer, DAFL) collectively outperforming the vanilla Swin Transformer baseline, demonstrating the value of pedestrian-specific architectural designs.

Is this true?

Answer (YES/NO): NO